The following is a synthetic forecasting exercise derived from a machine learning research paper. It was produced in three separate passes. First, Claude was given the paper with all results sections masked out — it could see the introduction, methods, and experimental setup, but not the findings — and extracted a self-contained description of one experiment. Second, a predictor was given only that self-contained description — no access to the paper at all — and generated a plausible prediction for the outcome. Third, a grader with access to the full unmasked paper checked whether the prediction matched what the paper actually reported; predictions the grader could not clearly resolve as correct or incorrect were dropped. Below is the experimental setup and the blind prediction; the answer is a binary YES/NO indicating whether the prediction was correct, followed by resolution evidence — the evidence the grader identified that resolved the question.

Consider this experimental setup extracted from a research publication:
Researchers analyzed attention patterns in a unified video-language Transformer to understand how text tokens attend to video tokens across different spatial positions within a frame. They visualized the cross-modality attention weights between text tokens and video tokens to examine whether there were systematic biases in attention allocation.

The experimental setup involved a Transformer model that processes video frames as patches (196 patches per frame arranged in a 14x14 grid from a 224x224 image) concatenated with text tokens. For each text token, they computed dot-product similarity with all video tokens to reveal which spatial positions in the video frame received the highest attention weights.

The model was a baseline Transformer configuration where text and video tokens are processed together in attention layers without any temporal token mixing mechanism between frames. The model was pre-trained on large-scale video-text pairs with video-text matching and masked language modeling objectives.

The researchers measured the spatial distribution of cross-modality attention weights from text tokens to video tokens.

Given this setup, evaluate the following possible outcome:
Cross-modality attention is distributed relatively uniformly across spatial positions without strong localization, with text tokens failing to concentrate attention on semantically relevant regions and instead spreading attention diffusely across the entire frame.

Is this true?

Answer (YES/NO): NO